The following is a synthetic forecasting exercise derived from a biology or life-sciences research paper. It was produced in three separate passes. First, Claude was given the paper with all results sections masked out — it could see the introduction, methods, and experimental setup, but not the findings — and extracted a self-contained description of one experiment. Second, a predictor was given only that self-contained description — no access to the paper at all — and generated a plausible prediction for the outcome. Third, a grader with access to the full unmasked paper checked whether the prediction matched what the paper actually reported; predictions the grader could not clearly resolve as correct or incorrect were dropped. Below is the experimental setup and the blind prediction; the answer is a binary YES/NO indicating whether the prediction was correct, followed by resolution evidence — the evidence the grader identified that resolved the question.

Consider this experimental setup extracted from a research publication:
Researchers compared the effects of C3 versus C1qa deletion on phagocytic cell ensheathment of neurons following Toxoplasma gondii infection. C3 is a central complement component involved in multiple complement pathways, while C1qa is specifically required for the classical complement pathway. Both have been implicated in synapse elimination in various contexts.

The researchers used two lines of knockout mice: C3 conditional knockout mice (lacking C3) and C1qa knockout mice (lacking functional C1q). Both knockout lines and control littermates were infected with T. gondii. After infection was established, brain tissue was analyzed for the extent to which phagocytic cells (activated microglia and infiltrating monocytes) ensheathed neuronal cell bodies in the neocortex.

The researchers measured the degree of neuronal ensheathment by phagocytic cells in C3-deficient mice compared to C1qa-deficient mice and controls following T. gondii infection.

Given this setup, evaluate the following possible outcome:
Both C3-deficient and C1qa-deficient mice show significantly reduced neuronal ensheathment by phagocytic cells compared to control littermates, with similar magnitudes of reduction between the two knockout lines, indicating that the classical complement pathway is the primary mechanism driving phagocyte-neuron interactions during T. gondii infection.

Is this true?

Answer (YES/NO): NO